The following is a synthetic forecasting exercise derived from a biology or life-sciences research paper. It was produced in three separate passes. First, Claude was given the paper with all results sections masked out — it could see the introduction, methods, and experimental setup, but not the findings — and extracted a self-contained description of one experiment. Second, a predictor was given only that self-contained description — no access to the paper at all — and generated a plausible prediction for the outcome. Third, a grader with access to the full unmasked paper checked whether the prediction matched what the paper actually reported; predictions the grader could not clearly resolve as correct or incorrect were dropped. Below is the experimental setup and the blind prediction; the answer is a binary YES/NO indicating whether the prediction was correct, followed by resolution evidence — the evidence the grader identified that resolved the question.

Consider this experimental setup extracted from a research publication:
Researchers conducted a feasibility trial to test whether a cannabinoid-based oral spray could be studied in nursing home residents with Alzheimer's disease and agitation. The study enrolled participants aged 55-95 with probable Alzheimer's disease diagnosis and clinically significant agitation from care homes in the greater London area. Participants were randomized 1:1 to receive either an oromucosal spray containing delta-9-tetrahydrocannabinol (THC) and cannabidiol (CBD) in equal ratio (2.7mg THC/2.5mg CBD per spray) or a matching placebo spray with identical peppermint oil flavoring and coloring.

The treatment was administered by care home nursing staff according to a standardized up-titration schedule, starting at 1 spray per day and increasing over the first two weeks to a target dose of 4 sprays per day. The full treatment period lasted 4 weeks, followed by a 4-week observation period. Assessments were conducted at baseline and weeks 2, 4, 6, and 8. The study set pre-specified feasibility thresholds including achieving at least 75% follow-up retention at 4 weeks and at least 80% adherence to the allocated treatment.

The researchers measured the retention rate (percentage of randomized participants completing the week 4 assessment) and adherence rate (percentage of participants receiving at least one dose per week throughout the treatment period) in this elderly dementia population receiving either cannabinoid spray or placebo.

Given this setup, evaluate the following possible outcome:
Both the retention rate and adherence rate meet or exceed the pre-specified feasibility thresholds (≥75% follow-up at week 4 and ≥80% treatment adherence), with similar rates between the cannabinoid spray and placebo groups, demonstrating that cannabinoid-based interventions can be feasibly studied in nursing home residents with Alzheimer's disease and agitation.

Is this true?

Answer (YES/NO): YES